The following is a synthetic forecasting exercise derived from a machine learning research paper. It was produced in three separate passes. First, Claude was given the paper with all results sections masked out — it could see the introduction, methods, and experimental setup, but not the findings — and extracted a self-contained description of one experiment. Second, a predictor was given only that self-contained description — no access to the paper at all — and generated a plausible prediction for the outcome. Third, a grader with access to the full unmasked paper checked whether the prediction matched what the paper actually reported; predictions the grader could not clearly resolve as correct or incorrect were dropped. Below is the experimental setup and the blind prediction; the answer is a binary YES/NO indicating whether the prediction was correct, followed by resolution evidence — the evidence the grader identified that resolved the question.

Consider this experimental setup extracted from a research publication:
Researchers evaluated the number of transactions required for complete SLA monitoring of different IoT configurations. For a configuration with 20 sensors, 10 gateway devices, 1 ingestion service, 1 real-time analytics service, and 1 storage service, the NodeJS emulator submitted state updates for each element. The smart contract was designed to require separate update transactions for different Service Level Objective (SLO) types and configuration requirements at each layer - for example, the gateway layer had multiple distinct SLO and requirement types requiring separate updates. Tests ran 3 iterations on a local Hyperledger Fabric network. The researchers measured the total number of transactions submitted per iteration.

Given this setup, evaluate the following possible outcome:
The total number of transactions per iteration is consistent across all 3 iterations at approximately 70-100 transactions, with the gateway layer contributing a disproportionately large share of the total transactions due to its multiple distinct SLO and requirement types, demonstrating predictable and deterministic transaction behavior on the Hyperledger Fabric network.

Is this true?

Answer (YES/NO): YES